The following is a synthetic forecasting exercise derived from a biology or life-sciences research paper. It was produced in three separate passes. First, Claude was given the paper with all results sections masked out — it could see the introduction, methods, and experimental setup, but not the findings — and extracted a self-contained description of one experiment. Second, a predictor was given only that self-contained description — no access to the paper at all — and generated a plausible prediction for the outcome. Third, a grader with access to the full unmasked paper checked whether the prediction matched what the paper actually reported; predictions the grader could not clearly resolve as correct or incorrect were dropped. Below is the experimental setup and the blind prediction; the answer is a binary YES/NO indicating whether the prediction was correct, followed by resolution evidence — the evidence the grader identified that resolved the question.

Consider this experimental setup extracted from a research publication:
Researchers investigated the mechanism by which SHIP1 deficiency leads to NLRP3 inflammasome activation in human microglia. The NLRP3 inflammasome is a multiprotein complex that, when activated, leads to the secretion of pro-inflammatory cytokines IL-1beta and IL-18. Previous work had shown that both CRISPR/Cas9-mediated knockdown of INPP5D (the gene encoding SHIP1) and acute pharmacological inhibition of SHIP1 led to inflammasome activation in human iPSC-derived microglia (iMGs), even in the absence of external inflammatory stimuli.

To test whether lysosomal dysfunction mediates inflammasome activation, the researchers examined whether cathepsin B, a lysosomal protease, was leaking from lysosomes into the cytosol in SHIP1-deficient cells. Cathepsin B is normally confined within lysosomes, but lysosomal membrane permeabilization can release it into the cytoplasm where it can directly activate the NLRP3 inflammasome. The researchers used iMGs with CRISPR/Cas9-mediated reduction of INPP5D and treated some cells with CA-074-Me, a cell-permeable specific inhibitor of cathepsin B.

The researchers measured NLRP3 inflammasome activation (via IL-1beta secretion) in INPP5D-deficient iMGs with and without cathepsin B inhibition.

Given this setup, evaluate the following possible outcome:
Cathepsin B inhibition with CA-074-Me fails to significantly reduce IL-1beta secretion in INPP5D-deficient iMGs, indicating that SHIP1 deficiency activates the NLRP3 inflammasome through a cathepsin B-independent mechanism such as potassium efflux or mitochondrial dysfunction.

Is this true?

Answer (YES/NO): NO